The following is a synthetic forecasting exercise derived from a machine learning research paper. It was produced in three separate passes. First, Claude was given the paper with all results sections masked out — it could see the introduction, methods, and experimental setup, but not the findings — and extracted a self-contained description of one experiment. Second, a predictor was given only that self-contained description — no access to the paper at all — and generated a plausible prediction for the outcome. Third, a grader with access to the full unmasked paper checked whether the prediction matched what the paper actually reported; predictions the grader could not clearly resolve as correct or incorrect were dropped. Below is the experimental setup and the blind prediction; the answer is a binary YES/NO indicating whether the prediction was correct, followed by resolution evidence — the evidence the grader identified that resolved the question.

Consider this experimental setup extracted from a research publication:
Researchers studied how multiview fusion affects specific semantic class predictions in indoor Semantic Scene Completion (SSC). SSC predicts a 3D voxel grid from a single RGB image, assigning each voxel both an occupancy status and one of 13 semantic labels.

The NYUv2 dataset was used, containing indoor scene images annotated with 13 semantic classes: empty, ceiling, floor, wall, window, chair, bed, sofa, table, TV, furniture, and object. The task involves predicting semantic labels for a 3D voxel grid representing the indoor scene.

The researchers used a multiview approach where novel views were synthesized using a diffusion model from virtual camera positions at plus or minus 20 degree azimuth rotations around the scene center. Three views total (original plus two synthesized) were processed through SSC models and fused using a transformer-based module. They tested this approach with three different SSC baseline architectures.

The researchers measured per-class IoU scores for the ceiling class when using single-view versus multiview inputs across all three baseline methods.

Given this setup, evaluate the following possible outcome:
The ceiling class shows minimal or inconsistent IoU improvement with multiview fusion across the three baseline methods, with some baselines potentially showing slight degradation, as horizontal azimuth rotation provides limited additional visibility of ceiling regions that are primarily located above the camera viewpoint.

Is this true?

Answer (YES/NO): NO